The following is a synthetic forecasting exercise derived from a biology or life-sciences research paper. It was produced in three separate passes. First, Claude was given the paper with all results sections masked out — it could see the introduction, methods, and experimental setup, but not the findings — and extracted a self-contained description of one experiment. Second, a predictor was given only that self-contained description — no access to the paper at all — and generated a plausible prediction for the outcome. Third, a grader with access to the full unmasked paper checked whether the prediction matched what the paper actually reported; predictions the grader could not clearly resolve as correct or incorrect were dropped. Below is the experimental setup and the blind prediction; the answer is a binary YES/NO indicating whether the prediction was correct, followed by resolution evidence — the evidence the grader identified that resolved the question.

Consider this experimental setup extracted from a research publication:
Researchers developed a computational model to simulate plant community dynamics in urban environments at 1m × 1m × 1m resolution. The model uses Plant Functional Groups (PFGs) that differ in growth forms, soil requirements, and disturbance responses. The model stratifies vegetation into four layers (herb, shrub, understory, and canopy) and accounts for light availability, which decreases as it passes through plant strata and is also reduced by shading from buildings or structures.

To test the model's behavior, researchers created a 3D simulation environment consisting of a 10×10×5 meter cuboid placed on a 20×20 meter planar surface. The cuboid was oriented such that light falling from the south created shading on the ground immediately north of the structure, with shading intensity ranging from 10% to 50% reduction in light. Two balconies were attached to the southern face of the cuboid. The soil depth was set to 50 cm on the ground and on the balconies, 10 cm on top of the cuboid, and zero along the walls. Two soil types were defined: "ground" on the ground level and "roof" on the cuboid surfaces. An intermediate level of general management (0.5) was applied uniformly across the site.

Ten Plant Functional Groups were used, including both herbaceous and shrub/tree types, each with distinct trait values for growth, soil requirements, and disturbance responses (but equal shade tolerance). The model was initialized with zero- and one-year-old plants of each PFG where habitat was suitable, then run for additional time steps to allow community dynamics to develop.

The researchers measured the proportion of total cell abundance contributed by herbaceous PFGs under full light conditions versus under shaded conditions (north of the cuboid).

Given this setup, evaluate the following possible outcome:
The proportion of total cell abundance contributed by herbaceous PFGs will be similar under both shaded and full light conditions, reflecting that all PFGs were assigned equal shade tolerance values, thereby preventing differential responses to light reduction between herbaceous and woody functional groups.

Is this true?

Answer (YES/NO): NO